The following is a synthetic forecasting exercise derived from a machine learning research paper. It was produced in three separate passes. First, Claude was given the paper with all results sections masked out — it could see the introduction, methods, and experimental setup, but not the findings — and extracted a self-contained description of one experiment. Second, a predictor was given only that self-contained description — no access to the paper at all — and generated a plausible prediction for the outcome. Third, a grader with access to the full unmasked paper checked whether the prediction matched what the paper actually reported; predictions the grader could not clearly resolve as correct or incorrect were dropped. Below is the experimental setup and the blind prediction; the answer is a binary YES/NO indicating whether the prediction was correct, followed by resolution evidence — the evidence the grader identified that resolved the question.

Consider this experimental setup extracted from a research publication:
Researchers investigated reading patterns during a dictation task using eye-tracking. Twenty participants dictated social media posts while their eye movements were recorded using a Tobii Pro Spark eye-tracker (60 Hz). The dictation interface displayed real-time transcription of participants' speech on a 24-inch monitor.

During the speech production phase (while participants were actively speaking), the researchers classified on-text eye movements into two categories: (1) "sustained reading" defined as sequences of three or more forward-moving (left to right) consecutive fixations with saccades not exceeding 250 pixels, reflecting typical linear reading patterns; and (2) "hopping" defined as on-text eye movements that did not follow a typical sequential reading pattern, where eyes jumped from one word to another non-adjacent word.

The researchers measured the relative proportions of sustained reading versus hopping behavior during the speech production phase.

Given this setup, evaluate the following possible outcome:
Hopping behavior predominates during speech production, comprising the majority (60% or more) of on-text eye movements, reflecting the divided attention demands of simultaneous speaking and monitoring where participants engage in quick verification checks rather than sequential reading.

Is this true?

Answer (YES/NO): YES